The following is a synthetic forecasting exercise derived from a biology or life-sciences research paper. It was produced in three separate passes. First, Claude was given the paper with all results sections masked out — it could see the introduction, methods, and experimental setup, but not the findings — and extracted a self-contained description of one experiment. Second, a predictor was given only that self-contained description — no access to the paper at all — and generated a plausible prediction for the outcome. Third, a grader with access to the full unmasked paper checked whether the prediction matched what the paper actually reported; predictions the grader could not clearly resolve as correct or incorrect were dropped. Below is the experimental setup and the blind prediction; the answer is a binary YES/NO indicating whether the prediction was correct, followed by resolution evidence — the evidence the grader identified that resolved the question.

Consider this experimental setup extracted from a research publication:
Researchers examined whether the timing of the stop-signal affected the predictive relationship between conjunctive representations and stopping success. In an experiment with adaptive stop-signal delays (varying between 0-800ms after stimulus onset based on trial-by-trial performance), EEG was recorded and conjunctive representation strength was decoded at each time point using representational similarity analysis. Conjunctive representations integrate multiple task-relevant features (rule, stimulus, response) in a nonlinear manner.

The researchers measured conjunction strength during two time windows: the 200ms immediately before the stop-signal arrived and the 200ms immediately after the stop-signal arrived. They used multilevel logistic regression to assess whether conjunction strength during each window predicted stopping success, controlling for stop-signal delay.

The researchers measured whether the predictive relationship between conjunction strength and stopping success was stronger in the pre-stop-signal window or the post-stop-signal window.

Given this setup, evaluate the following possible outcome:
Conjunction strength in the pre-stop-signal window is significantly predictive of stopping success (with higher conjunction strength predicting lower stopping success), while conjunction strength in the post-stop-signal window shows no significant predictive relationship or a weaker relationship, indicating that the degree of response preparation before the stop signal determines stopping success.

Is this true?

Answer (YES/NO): NO